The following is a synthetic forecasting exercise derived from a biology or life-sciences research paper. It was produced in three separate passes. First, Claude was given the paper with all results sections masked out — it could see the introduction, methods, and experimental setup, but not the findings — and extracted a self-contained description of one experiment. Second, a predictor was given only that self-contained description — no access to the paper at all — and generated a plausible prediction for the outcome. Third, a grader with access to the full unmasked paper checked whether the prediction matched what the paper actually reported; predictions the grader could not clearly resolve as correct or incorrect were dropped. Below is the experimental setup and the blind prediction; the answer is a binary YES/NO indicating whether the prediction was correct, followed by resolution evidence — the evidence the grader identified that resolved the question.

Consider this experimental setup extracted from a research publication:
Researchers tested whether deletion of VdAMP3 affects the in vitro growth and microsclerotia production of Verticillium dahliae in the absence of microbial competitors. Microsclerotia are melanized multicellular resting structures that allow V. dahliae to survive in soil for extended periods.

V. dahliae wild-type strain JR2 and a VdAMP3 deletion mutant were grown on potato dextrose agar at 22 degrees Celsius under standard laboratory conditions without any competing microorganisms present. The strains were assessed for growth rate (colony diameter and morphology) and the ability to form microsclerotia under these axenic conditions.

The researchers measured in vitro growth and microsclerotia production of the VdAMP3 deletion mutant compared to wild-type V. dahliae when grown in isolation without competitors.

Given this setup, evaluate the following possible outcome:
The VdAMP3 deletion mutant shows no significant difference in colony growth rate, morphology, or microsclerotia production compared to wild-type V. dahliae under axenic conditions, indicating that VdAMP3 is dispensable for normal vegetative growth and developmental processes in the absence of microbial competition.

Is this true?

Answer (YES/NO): YES